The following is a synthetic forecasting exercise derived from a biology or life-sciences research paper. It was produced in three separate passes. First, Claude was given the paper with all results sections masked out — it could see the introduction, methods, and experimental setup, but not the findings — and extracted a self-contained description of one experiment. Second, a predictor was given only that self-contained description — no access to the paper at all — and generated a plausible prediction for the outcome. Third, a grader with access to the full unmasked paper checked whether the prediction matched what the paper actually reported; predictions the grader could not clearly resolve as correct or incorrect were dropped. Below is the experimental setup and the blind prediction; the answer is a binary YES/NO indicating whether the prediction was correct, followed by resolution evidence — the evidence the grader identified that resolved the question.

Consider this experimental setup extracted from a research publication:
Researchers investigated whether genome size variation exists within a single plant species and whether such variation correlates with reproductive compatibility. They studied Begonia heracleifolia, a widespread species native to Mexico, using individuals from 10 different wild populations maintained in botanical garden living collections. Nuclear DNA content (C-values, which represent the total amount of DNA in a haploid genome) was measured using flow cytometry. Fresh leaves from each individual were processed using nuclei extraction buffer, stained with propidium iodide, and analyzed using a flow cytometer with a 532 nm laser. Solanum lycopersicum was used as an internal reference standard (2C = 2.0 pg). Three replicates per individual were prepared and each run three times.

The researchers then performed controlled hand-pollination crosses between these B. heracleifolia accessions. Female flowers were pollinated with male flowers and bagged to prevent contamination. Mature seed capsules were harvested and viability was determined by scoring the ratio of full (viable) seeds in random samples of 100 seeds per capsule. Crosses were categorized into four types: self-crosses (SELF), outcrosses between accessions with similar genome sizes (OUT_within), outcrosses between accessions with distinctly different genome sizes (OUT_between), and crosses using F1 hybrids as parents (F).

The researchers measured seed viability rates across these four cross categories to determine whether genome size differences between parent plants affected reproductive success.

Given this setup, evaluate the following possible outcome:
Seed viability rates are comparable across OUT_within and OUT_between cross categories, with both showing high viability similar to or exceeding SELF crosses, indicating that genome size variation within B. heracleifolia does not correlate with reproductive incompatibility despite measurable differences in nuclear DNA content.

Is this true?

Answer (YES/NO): NO